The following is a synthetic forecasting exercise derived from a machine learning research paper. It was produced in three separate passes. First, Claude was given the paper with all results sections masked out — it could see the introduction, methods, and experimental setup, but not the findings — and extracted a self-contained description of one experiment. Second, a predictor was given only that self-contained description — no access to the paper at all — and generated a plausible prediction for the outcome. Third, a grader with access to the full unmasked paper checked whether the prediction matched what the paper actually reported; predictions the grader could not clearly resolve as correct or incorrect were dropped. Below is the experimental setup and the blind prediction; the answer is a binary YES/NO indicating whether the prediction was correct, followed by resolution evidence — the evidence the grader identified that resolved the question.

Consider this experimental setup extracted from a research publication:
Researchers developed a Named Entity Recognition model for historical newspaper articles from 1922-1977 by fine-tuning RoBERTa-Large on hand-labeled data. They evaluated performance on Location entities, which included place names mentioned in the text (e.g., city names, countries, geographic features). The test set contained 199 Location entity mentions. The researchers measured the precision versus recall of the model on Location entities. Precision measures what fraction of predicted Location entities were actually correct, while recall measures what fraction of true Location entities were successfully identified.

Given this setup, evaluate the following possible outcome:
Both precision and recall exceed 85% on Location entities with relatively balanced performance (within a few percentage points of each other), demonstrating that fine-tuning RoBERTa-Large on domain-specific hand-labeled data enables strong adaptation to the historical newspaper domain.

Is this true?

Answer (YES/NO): NO